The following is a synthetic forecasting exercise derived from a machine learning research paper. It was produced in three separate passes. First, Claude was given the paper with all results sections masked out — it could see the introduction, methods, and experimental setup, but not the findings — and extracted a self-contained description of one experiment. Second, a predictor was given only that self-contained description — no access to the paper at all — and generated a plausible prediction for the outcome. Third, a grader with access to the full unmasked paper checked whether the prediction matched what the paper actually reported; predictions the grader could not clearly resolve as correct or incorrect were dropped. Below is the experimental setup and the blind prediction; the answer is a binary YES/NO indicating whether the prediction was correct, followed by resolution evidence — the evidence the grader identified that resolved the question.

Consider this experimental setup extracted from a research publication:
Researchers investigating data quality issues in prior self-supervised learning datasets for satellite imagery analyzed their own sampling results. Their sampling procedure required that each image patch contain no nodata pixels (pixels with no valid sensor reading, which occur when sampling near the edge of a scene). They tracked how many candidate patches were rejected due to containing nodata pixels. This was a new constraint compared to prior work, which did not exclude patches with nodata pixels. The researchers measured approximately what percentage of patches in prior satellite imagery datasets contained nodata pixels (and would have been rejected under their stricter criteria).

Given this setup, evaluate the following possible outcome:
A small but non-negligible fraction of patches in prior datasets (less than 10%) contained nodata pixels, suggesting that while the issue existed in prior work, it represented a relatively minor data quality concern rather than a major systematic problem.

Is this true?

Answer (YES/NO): NO